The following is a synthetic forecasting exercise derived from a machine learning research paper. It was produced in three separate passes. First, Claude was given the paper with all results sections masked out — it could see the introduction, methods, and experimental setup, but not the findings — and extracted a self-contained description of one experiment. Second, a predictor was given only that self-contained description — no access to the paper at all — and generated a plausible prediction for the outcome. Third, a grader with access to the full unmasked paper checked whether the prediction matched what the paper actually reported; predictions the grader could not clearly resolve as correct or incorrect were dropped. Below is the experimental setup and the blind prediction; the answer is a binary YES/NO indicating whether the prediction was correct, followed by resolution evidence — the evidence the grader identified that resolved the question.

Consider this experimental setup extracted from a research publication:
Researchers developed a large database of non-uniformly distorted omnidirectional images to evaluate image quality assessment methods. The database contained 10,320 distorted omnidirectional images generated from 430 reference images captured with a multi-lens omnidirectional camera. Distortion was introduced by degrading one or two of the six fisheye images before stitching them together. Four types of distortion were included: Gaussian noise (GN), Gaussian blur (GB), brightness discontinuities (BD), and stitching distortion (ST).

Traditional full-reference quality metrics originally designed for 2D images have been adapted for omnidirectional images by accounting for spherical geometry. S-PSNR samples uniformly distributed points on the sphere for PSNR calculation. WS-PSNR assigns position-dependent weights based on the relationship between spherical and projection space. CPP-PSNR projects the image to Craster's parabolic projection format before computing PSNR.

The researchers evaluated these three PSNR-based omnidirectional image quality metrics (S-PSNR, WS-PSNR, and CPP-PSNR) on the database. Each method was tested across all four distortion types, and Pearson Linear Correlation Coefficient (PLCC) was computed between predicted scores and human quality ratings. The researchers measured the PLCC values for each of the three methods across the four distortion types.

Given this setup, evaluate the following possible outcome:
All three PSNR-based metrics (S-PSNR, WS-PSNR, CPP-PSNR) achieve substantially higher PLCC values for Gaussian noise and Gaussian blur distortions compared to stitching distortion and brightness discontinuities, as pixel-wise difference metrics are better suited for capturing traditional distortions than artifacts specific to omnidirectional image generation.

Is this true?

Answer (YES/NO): NO